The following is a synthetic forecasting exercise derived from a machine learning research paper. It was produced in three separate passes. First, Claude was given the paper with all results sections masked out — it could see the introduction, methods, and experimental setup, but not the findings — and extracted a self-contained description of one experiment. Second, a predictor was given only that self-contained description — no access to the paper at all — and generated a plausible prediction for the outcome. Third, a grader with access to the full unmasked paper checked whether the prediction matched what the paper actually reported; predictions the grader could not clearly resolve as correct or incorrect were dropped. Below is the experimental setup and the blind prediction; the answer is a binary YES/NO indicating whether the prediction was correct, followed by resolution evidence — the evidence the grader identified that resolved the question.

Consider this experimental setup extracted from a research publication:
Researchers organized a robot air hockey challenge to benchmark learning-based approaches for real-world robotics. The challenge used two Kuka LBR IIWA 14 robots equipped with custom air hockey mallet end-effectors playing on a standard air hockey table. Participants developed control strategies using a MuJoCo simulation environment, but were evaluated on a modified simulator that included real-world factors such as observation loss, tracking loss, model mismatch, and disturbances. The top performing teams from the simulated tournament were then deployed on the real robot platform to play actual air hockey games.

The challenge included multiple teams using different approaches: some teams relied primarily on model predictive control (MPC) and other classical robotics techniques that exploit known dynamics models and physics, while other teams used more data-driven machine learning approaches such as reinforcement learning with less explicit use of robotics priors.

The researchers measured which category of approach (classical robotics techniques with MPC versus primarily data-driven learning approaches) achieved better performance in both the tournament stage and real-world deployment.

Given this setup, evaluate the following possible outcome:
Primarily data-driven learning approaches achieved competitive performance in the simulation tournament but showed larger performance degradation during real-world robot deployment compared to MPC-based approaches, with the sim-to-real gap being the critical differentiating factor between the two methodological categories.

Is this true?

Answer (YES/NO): NO